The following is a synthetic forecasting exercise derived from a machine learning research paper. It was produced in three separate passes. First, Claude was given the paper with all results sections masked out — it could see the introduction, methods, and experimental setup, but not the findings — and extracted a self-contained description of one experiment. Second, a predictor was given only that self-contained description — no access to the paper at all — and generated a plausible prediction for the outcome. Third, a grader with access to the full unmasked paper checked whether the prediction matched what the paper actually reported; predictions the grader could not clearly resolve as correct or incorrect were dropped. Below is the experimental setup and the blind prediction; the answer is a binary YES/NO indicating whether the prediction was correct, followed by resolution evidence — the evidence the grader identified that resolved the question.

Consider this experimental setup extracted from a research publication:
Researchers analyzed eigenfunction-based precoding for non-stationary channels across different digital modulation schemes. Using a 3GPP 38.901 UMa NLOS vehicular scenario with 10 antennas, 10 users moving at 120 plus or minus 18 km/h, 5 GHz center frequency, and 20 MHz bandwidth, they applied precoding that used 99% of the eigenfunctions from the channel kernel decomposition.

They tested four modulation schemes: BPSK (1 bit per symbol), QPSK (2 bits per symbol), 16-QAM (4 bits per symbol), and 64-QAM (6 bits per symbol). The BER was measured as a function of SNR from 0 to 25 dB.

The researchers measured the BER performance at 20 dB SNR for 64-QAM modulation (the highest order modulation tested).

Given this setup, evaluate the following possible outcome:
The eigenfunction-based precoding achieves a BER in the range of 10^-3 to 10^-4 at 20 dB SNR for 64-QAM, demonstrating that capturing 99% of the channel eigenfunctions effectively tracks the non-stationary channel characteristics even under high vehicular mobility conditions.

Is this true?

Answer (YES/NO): YES